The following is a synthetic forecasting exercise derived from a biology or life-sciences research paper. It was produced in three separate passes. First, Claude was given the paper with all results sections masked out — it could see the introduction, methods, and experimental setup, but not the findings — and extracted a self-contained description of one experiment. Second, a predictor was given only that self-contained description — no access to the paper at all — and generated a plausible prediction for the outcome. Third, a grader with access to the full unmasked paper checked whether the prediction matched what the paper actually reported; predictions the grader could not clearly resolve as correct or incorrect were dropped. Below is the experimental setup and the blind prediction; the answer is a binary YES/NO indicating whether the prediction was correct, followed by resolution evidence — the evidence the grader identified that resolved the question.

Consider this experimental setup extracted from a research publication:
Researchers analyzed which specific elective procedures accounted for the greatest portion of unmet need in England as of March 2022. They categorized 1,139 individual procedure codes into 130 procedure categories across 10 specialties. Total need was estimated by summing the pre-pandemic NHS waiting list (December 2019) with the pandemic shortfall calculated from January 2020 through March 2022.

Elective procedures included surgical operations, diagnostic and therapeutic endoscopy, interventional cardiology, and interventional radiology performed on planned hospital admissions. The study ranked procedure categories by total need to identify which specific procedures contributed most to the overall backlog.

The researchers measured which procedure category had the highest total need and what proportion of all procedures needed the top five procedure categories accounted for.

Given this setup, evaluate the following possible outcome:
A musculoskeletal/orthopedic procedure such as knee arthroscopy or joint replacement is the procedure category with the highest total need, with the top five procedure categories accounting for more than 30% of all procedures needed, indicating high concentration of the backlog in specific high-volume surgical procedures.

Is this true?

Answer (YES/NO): NO